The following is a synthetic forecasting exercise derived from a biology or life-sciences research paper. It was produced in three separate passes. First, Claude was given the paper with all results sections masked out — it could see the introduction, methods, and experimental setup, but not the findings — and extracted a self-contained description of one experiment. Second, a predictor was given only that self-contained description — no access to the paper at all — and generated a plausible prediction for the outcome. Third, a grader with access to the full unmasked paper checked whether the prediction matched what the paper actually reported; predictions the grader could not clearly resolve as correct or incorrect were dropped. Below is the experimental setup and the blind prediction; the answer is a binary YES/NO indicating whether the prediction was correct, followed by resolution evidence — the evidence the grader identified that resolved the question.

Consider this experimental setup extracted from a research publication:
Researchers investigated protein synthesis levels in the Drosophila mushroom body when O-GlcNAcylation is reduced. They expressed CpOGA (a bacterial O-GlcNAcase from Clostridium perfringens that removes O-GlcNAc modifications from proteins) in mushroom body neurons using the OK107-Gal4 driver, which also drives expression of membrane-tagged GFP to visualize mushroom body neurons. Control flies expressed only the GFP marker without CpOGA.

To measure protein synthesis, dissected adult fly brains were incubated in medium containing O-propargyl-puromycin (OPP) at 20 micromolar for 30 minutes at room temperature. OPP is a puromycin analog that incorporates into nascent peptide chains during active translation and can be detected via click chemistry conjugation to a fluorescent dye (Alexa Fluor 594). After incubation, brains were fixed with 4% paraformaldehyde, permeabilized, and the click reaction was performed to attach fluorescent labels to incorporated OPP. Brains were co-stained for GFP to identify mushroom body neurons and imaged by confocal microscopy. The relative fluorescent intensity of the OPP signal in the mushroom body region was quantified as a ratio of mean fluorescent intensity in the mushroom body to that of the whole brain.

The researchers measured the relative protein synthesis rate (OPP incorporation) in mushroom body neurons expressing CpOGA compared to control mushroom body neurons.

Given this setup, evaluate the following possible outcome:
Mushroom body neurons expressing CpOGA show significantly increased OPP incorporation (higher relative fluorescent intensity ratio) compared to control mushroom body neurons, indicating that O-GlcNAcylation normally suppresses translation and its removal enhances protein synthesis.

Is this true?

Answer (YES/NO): NO